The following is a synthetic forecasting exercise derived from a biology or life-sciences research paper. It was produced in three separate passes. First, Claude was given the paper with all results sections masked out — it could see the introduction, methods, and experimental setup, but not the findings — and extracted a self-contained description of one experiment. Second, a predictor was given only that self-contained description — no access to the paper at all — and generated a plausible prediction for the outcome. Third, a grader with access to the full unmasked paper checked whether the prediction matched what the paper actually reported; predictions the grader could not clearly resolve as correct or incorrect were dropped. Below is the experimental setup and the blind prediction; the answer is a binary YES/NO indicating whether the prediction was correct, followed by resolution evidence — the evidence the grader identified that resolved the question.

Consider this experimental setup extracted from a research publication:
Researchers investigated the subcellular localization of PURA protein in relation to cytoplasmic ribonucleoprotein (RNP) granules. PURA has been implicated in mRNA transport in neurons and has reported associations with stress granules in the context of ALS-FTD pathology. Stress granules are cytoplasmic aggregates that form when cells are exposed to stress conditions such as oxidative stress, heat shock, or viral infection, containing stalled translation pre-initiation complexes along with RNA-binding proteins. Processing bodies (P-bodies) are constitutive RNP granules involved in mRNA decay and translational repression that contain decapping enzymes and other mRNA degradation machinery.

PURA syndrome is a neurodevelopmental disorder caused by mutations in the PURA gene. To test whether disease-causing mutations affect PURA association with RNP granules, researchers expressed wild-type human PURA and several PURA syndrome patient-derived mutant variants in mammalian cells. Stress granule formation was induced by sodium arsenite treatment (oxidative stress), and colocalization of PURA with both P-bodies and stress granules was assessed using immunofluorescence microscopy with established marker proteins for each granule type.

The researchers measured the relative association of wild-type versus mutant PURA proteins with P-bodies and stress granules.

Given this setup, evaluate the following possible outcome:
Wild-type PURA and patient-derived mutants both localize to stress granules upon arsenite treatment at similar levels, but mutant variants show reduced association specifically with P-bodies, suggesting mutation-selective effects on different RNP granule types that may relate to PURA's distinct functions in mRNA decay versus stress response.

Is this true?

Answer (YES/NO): NO